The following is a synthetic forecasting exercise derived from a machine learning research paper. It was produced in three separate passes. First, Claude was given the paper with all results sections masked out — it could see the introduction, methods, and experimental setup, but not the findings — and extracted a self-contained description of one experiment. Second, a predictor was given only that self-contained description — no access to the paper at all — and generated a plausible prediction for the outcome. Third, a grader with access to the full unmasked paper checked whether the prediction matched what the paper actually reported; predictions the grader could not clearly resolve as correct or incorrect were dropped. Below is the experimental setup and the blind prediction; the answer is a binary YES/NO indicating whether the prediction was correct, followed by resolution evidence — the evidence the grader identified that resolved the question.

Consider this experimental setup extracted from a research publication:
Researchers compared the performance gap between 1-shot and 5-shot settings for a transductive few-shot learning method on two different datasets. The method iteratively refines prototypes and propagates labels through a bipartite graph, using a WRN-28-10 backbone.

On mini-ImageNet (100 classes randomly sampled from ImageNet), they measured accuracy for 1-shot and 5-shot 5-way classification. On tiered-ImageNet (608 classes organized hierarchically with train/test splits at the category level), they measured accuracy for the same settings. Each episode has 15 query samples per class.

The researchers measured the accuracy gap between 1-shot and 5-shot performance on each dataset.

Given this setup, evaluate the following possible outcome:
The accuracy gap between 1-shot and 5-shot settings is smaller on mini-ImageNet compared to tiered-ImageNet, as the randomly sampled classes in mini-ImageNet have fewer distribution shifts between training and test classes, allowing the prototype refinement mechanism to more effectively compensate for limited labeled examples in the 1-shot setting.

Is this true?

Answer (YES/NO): NO